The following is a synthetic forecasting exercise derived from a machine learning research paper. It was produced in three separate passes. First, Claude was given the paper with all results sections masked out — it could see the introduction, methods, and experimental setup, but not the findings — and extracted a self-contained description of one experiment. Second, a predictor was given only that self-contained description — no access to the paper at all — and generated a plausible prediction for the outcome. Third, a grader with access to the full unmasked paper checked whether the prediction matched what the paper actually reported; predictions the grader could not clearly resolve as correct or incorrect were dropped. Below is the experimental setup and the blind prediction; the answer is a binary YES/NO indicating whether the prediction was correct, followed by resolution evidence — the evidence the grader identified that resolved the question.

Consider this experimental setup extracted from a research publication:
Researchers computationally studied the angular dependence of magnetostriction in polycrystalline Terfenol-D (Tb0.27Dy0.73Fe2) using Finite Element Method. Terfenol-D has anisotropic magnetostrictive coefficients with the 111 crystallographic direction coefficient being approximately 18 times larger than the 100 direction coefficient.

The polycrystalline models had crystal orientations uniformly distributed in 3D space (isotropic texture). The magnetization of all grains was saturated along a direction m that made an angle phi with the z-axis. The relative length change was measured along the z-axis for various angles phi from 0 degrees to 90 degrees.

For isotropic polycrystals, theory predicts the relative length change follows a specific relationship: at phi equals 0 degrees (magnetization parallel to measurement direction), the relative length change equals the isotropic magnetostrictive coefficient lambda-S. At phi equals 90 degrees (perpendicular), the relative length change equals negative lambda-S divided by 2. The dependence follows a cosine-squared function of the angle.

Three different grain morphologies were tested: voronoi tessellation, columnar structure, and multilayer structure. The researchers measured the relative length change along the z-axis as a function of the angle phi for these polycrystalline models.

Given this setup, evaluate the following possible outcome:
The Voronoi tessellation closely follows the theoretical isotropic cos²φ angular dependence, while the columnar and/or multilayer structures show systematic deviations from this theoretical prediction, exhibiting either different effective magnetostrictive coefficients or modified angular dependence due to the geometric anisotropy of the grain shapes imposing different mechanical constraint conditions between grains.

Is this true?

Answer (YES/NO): NO